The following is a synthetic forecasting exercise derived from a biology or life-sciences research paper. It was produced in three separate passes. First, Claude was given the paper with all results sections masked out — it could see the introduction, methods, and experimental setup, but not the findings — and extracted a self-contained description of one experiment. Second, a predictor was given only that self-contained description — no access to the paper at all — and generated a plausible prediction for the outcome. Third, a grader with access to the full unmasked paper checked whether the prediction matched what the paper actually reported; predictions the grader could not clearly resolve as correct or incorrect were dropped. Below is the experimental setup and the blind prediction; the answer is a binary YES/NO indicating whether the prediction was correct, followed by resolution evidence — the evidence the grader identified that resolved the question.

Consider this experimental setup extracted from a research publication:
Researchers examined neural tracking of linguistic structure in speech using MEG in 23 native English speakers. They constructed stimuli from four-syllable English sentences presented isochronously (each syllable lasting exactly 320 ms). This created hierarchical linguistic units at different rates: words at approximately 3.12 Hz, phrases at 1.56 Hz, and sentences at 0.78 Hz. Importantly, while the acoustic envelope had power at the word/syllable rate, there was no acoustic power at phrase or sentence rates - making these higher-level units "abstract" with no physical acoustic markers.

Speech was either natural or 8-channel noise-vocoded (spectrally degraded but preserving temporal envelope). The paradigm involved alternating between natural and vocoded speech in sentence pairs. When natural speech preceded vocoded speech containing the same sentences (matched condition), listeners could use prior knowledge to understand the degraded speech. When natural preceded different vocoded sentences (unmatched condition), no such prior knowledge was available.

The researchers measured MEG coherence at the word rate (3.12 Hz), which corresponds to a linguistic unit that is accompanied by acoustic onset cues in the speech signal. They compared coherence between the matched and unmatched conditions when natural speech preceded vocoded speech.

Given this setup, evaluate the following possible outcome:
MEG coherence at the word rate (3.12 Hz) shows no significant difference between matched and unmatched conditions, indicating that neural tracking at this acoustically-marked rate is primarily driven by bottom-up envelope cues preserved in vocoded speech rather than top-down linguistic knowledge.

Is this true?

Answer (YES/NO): YES